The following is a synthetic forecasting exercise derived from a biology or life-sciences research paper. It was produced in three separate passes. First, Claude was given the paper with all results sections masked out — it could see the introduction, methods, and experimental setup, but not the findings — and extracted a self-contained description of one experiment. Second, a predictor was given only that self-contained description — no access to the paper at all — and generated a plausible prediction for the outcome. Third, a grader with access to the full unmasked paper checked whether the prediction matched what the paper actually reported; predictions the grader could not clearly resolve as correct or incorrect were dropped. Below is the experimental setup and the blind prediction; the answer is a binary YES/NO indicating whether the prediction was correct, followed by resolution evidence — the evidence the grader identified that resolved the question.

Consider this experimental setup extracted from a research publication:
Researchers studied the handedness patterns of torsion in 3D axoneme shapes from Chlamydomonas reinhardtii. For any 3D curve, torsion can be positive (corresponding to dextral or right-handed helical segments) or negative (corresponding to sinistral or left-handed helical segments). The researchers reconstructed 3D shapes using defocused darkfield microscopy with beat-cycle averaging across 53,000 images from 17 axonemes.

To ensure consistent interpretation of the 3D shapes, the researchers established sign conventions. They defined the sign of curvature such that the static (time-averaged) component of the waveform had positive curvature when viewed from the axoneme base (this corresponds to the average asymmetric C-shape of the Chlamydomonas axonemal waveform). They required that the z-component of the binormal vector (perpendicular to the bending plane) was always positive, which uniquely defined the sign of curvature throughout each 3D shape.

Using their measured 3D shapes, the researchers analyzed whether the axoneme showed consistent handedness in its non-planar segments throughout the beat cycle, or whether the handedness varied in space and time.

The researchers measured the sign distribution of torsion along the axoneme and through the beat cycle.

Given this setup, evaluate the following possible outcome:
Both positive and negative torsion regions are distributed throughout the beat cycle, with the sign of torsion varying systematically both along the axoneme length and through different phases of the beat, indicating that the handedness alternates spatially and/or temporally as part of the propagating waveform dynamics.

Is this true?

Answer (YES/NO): YES